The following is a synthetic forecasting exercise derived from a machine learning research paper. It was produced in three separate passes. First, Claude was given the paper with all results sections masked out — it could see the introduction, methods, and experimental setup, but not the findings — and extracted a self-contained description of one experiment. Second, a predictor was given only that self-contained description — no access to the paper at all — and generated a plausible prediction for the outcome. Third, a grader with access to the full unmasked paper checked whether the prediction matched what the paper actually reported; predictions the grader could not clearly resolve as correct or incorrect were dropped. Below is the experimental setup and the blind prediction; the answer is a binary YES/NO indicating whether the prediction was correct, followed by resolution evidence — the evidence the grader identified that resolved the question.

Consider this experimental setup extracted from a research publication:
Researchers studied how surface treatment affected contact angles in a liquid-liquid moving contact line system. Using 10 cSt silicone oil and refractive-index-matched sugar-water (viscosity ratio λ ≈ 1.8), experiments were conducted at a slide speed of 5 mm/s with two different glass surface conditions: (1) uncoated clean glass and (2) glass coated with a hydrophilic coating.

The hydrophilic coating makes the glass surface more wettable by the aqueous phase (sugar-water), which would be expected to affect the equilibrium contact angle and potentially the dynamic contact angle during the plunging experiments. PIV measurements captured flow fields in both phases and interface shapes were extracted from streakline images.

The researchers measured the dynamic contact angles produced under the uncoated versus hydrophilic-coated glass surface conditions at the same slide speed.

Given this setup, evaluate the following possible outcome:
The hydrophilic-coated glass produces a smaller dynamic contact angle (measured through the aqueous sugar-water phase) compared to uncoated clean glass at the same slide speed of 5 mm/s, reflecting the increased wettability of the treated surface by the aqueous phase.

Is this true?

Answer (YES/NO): YES